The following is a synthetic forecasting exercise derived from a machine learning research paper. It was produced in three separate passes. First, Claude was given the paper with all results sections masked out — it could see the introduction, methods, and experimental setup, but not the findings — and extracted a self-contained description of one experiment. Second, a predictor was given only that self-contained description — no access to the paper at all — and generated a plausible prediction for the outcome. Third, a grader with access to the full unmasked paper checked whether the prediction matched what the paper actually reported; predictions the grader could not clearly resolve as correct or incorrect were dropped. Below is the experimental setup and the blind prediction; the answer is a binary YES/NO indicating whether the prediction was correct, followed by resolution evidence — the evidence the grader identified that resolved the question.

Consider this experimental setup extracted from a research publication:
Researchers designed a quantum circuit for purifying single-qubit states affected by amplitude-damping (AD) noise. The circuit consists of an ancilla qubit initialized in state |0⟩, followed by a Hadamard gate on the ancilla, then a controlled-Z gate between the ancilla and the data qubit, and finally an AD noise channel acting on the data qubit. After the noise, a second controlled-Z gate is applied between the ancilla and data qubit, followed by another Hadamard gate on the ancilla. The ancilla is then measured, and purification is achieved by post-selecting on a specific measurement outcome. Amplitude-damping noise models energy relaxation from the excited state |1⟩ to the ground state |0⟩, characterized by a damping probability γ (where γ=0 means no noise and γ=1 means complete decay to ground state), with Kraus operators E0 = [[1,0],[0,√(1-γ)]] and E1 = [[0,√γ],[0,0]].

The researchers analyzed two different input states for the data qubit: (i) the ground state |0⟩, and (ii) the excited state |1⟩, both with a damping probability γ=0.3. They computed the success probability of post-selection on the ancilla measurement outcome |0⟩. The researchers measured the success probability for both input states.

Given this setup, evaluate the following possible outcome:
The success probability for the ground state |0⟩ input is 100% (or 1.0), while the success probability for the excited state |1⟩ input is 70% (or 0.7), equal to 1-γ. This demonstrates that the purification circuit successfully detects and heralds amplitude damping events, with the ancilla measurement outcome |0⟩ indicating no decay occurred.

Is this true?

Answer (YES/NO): YES